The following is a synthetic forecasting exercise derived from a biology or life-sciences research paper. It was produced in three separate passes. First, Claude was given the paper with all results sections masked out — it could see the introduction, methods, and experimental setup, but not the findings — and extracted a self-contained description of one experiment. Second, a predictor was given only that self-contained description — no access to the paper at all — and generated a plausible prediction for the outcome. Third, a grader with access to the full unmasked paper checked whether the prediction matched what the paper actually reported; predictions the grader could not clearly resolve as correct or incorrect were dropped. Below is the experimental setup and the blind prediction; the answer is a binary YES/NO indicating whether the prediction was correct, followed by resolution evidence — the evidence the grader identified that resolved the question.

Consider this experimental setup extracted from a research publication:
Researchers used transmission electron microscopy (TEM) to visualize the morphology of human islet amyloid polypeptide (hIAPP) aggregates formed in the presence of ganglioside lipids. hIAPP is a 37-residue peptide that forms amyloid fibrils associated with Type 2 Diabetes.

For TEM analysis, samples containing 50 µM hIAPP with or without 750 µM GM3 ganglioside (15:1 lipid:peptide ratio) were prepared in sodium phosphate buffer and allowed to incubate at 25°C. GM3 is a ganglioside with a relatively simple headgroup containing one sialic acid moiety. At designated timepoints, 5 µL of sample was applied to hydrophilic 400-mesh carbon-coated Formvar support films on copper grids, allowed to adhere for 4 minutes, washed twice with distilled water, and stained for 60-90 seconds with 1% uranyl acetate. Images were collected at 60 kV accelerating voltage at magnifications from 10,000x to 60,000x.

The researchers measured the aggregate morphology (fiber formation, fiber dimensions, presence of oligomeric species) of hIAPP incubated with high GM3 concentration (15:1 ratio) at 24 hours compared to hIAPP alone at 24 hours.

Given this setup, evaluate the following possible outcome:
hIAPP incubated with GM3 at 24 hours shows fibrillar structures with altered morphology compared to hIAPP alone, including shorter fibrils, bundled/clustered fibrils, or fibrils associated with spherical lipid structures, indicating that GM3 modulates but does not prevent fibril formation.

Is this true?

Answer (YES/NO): NO